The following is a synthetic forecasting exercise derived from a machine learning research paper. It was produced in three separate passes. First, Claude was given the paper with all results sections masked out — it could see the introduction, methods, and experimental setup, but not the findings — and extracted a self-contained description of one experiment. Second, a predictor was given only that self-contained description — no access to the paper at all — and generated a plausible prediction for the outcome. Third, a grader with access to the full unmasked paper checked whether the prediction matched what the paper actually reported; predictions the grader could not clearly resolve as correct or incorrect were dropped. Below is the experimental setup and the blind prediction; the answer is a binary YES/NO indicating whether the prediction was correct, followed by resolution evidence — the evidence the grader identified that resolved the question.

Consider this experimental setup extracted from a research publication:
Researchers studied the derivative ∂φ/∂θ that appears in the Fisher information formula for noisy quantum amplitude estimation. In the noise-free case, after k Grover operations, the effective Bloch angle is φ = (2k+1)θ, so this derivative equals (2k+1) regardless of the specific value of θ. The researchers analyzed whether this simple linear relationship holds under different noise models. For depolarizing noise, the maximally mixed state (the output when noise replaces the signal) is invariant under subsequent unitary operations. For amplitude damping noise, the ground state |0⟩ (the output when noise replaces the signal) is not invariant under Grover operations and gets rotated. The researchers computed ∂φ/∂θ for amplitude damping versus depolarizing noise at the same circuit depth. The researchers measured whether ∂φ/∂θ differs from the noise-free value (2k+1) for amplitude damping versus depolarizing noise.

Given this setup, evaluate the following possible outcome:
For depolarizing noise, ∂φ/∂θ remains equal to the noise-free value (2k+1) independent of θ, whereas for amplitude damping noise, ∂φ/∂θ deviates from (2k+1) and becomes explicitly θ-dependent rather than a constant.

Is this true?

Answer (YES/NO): YES